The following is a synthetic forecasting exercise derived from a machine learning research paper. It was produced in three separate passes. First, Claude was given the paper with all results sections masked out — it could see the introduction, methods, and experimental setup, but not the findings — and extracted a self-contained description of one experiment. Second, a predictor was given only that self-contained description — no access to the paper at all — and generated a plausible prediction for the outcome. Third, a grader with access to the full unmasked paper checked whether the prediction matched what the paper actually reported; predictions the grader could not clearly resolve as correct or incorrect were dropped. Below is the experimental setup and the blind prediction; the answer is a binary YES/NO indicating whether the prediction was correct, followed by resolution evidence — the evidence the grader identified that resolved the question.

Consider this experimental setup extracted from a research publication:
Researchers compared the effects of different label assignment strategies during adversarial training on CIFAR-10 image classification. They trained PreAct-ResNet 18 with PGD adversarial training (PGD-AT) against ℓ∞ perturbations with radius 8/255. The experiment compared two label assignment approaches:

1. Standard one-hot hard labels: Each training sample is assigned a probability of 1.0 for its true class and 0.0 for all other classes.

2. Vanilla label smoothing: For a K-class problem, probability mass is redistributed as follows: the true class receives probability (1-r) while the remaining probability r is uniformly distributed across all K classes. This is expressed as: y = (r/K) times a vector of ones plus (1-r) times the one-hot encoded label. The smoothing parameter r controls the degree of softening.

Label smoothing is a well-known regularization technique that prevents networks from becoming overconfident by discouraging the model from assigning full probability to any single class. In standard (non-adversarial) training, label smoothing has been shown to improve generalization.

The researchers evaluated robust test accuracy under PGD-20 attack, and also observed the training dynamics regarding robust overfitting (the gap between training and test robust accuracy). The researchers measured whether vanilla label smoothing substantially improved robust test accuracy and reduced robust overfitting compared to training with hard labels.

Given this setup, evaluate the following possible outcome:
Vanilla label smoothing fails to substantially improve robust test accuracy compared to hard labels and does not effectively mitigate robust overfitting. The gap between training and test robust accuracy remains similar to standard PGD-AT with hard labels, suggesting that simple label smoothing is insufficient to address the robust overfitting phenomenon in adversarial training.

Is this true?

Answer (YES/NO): NO